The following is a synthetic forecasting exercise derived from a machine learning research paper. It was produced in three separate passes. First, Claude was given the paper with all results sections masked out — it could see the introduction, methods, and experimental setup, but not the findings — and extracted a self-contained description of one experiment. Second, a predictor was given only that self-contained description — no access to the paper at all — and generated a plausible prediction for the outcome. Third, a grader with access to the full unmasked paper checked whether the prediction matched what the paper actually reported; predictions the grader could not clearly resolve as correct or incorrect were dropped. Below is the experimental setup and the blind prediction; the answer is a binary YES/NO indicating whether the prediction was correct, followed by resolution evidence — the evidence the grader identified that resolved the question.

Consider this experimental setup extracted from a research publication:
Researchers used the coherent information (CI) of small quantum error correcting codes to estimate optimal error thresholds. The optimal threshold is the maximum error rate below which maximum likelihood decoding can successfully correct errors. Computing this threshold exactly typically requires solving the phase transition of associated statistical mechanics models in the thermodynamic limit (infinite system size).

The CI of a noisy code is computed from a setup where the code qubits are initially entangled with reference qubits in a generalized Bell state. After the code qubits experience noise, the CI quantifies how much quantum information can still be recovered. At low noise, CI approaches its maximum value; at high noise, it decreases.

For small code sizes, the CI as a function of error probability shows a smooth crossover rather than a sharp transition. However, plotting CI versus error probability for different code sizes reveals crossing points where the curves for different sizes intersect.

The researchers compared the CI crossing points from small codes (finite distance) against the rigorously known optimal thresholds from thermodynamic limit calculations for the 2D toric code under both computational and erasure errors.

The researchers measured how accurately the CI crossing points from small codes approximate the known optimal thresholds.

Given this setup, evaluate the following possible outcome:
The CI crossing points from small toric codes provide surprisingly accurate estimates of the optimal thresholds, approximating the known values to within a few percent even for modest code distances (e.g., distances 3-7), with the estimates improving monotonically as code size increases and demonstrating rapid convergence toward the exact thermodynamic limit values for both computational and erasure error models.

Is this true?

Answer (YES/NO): NO